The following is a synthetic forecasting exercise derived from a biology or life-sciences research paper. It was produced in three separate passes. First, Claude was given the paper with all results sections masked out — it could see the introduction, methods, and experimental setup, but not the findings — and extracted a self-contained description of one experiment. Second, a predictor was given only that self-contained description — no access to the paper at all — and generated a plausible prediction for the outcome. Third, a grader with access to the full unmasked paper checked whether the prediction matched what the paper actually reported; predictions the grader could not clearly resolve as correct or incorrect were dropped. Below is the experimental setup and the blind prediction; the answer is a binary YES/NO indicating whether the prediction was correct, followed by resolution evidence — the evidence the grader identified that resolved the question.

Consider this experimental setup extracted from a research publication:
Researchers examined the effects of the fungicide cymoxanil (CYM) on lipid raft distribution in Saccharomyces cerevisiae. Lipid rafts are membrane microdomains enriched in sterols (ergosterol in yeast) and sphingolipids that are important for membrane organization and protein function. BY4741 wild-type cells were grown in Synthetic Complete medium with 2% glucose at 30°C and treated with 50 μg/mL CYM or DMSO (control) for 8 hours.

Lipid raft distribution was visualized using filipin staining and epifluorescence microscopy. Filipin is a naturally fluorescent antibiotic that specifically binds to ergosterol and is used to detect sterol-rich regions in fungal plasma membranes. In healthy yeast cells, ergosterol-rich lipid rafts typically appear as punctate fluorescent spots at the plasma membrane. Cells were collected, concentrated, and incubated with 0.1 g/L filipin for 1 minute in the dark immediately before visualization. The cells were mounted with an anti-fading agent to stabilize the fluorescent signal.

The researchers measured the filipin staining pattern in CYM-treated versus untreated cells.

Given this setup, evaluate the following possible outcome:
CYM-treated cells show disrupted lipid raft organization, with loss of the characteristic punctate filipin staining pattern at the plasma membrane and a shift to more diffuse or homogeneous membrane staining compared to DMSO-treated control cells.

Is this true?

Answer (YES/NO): NO